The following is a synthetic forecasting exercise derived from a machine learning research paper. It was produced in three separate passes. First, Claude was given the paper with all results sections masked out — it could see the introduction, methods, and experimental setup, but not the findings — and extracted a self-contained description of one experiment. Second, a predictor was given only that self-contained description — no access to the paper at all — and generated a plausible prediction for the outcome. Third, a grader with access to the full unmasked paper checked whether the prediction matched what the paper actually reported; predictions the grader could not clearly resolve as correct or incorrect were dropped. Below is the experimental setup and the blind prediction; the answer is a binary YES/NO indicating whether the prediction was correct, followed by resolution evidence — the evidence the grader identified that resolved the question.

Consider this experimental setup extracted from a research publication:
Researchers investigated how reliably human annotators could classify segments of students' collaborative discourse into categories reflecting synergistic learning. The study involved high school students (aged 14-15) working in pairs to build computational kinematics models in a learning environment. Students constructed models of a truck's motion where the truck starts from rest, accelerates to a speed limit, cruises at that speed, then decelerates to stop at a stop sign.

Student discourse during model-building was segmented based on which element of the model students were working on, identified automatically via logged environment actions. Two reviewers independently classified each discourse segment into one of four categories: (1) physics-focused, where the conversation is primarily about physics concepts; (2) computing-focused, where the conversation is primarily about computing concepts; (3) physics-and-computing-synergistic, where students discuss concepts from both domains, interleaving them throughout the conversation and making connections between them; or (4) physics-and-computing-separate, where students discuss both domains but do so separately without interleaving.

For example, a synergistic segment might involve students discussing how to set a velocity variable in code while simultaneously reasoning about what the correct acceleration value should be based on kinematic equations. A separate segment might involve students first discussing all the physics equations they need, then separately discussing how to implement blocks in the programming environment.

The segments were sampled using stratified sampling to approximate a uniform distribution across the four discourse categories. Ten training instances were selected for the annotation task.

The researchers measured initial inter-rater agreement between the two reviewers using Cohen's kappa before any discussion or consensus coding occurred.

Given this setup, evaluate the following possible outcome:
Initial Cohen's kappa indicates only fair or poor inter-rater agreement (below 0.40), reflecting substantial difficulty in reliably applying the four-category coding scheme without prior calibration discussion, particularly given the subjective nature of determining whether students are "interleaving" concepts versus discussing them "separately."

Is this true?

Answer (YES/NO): YES